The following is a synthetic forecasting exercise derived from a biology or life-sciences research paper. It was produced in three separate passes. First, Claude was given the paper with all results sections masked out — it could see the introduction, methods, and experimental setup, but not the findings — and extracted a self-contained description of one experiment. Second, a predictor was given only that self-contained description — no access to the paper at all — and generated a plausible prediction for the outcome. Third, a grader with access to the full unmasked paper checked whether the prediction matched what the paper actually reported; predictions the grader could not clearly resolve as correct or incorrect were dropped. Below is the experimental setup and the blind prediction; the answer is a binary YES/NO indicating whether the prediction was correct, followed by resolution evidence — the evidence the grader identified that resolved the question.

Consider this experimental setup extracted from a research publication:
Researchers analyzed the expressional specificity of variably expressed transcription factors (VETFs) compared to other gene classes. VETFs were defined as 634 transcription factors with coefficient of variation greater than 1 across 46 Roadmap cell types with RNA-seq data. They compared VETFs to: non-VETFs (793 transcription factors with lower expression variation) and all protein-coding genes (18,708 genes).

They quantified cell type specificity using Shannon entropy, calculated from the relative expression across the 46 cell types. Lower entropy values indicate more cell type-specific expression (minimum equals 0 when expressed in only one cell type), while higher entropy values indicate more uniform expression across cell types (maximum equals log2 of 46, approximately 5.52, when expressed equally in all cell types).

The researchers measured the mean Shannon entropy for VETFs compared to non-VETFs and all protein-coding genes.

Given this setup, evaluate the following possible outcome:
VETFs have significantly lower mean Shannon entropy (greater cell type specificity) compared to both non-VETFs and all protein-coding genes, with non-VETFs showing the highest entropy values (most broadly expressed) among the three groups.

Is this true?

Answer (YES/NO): YES